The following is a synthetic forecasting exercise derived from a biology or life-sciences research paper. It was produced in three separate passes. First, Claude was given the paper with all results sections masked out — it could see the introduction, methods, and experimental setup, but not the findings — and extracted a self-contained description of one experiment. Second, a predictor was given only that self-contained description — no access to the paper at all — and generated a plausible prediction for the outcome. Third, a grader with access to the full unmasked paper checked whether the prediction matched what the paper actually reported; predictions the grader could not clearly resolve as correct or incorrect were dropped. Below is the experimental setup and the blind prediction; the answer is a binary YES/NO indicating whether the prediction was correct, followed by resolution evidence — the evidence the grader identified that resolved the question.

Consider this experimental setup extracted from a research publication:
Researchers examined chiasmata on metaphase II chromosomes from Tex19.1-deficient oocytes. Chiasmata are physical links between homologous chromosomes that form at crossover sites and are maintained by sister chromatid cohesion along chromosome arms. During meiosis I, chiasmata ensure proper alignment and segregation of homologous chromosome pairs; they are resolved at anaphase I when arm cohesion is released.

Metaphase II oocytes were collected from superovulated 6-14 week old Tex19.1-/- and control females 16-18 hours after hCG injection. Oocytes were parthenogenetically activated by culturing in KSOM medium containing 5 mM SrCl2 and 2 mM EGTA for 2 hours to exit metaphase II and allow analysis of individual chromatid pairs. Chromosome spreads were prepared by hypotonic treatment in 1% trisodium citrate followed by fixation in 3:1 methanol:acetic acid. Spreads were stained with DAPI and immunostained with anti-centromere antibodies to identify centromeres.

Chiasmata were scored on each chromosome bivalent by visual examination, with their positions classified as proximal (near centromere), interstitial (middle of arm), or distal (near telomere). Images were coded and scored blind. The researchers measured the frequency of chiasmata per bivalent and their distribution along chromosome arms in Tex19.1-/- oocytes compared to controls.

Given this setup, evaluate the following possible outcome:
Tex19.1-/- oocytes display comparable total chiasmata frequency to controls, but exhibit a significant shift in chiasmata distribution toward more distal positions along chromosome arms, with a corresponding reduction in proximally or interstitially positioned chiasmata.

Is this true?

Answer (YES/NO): NO